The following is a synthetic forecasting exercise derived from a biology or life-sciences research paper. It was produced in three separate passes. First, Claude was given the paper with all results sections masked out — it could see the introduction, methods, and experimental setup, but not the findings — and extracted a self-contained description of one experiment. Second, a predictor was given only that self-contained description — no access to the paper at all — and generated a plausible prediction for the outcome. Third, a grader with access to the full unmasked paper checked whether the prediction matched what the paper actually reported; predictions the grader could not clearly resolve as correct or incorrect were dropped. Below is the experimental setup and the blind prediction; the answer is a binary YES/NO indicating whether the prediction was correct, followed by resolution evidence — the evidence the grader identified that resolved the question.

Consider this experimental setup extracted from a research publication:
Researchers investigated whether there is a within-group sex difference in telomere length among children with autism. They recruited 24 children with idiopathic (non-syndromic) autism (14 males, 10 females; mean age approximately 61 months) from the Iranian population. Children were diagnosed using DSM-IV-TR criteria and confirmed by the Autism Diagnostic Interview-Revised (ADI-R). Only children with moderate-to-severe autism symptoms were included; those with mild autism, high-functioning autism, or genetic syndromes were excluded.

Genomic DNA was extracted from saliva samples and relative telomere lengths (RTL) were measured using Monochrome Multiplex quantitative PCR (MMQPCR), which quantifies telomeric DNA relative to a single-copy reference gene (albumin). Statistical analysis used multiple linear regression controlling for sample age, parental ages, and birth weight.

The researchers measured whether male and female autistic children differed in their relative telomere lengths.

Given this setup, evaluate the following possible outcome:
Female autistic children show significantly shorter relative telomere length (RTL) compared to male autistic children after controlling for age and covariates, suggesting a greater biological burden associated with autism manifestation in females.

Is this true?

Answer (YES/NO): NO